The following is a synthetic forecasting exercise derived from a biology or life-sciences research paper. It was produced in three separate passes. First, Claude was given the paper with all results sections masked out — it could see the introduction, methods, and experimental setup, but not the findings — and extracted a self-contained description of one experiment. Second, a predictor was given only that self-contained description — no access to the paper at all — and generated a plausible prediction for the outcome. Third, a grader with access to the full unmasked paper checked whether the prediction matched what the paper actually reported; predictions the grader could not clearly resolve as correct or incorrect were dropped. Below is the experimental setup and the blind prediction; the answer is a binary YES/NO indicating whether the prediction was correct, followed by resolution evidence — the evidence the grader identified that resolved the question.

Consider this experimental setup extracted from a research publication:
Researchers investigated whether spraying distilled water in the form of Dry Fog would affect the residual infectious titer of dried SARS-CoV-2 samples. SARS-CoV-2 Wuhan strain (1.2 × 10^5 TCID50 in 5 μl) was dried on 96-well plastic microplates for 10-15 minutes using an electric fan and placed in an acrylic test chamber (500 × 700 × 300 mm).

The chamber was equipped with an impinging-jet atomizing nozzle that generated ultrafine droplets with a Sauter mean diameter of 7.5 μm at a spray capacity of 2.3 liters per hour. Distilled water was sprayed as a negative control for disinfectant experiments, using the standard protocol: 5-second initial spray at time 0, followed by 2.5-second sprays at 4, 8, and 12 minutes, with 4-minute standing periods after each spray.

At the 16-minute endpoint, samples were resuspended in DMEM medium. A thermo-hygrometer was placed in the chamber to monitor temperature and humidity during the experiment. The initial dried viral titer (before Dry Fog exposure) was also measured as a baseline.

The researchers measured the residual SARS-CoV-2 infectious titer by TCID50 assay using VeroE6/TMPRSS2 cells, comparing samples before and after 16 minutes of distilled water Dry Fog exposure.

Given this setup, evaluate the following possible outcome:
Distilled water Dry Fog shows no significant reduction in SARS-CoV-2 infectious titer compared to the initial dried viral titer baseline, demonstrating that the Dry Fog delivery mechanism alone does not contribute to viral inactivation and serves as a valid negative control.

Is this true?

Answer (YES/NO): YES